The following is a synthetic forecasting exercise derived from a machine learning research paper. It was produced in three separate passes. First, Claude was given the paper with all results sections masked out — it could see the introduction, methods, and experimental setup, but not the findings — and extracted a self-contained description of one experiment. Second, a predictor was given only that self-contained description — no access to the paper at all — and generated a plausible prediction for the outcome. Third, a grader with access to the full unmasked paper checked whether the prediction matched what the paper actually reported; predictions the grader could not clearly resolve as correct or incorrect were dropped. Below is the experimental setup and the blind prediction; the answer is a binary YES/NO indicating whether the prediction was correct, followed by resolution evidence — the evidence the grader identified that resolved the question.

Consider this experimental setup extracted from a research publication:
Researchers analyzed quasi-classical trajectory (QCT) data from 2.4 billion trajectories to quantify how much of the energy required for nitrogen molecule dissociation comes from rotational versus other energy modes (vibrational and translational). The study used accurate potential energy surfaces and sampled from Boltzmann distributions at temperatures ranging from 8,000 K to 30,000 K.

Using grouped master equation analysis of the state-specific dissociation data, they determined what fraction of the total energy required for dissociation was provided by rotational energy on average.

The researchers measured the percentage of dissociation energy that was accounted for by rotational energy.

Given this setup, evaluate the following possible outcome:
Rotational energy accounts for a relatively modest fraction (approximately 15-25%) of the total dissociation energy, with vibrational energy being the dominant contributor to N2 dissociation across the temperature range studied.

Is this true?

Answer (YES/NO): NO